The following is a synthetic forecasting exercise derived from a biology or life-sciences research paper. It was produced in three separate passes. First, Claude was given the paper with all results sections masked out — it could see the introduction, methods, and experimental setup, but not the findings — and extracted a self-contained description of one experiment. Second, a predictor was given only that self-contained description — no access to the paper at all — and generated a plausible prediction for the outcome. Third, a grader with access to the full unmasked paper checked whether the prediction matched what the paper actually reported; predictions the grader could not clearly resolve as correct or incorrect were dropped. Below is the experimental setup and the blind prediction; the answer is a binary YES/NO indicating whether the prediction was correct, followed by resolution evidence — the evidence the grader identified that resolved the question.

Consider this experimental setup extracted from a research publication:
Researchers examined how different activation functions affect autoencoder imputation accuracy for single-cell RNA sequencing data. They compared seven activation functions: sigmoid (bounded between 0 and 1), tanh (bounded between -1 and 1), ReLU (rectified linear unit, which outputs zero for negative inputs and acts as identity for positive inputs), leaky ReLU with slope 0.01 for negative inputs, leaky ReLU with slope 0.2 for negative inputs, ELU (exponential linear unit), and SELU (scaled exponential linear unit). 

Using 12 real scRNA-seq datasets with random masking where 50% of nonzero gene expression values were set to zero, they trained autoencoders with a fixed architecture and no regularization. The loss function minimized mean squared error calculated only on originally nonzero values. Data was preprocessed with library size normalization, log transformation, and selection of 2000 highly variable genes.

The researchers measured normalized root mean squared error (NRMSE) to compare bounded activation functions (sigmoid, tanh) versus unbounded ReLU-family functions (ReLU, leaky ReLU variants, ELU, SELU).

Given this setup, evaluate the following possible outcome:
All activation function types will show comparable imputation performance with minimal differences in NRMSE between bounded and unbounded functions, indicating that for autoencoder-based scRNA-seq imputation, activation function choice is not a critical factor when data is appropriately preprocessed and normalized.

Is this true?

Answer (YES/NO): NO